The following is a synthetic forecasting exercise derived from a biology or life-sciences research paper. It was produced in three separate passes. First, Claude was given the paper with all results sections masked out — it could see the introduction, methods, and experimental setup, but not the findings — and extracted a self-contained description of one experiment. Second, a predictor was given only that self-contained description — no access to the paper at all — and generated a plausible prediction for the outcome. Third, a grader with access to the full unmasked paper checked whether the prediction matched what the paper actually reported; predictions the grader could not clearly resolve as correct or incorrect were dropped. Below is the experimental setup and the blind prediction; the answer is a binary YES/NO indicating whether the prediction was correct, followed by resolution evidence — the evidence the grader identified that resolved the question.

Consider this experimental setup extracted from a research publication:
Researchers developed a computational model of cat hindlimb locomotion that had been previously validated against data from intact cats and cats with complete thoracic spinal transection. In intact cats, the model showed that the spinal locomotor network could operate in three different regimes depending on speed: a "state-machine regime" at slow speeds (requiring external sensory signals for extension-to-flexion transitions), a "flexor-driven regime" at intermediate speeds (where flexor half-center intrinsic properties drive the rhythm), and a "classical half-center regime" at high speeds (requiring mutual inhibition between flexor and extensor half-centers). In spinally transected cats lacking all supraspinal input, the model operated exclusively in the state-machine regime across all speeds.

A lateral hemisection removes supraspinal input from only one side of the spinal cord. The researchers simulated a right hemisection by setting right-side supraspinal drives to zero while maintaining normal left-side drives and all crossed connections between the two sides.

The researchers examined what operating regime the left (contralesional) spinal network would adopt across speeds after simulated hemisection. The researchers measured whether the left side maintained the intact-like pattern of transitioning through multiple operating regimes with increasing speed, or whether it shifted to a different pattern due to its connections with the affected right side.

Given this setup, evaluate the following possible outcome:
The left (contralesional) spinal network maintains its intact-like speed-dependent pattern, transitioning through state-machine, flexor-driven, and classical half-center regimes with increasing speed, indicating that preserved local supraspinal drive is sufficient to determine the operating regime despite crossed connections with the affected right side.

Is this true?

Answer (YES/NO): NO